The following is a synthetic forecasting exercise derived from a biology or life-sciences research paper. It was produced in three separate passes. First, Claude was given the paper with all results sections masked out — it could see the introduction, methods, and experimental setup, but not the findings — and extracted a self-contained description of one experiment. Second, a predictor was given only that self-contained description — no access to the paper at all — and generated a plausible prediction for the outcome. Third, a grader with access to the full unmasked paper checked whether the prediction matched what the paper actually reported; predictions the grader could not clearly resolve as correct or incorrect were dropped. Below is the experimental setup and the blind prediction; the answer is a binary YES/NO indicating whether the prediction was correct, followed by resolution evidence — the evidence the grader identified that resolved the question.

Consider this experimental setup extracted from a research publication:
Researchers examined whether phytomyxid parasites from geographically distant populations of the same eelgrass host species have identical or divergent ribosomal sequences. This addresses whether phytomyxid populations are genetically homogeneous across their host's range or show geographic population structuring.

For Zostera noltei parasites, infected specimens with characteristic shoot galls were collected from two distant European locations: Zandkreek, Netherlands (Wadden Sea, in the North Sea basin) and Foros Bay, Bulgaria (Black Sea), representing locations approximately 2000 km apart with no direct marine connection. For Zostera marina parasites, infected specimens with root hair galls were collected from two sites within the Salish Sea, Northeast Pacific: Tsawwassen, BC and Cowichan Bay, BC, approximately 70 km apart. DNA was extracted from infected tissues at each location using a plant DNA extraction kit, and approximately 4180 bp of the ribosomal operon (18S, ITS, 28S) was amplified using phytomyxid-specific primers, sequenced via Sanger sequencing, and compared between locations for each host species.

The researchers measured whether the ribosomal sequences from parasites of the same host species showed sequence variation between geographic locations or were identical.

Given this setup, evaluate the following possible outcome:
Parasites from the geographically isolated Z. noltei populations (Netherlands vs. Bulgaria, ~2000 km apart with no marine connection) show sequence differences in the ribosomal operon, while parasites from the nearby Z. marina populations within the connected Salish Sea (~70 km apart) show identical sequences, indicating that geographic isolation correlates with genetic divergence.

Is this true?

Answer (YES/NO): YES